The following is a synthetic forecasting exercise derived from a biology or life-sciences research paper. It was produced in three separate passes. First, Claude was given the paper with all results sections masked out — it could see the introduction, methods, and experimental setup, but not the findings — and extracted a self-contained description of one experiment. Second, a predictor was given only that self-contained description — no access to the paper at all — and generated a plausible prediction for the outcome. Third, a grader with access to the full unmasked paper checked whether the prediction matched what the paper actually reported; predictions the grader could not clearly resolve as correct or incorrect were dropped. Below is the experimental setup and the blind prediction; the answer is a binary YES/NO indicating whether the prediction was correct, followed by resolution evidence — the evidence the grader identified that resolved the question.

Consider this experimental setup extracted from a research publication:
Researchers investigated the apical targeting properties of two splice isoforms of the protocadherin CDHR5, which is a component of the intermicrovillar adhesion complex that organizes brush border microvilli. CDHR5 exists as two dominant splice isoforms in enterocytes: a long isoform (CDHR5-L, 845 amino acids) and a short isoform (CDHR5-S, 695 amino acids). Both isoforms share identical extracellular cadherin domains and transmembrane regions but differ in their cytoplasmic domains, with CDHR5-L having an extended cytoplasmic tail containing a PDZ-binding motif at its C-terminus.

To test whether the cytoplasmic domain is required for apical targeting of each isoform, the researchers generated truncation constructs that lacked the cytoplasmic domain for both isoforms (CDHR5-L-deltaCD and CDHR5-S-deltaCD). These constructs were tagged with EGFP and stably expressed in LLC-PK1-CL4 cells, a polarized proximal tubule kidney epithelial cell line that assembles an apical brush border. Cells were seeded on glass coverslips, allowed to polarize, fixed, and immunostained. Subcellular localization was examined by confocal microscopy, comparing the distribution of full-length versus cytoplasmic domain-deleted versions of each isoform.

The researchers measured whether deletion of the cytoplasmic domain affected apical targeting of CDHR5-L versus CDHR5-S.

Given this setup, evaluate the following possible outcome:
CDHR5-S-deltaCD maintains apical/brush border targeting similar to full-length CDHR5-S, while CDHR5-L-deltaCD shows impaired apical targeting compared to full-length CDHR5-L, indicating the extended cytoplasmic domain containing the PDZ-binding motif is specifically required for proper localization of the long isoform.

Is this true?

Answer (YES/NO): YES